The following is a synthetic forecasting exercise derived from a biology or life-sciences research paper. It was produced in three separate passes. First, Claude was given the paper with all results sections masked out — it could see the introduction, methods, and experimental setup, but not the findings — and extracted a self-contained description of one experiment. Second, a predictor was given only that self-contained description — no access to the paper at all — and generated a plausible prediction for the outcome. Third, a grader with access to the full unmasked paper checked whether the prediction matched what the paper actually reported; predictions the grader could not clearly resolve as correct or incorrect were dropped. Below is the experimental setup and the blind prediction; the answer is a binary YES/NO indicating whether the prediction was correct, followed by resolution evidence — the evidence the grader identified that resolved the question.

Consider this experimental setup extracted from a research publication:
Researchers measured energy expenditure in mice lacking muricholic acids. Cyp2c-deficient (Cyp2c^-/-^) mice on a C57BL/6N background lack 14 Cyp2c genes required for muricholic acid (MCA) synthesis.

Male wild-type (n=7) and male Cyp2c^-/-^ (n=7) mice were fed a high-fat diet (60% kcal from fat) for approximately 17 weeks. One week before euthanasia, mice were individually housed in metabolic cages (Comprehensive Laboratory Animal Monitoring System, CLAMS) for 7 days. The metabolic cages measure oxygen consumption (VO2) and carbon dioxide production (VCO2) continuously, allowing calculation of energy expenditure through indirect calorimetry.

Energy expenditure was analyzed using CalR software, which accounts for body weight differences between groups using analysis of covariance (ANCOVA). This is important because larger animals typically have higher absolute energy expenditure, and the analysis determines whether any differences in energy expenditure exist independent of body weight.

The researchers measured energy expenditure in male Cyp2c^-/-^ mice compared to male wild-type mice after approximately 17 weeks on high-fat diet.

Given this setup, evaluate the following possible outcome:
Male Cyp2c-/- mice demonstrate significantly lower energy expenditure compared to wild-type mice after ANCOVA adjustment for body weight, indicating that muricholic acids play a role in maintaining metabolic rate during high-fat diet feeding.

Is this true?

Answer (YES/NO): NO